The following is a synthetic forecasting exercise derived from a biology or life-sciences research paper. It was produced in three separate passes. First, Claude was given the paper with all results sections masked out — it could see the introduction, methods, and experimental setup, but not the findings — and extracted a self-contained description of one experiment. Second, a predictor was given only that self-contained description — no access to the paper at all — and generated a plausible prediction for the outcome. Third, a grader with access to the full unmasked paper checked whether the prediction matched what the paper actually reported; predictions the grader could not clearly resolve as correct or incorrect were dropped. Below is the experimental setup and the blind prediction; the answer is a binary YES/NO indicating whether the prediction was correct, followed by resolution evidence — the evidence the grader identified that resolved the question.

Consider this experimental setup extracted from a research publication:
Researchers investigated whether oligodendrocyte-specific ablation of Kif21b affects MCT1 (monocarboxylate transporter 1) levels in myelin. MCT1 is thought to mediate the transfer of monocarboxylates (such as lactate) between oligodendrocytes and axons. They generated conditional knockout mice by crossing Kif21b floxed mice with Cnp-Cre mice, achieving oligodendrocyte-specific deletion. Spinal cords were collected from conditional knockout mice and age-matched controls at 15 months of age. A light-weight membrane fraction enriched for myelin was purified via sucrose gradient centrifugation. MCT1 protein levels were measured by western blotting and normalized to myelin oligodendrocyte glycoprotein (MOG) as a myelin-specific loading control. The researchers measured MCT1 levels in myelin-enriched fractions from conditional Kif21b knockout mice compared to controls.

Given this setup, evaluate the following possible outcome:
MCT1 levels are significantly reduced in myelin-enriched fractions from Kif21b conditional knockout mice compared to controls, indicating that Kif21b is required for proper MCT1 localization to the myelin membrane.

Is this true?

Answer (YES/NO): YES